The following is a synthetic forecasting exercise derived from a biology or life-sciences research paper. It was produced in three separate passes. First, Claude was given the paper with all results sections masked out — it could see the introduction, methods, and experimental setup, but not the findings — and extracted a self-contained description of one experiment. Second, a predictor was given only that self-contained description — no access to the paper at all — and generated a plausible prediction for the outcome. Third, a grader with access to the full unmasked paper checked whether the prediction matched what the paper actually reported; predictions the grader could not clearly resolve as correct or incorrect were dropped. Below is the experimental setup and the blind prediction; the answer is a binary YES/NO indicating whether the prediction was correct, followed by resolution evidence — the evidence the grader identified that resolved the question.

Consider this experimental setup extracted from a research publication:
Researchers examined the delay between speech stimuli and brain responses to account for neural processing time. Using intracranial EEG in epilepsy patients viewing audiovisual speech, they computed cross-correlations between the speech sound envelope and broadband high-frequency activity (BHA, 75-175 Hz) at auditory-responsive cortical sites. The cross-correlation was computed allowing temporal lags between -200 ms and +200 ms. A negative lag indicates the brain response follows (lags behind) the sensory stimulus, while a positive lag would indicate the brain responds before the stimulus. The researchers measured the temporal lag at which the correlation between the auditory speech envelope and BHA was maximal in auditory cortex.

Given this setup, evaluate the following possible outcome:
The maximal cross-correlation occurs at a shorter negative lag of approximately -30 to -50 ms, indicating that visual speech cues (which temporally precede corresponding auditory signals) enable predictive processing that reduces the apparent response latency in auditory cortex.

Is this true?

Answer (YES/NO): NO